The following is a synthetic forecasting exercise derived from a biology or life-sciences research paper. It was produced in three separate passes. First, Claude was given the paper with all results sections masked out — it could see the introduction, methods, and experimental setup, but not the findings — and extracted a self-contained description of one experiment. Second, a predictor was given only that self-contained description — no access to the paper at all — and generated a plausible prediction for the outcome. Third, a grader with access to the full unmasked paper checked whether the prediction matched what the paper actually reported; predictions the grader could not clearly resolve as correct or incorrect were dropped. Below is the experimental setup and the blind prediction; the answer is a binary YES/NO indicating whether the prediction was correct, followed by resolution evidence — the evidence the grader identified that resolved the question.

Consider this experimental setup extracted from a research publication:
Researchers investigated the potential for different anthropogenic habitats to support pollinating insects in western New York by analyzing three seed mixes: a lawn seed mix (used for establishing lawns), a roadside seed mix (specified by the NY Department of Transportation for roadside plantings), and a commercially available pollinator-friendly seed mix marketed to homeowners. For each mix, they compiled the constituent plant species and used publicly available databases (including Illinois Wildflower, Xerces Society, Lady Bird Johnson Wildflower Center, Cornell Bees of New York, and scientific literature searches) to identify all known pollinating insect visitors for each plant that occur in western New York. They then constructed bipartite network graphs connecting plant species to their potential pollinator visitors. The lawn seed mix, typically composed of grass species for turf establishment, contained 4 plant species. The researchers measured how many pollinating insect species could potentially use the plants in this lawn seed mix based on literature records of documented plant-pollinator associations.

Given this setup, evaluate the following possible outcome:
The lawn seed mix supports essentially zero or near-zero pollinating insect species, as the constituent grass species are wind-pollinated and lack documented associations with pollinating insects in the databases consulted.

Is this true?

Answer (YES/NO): NO